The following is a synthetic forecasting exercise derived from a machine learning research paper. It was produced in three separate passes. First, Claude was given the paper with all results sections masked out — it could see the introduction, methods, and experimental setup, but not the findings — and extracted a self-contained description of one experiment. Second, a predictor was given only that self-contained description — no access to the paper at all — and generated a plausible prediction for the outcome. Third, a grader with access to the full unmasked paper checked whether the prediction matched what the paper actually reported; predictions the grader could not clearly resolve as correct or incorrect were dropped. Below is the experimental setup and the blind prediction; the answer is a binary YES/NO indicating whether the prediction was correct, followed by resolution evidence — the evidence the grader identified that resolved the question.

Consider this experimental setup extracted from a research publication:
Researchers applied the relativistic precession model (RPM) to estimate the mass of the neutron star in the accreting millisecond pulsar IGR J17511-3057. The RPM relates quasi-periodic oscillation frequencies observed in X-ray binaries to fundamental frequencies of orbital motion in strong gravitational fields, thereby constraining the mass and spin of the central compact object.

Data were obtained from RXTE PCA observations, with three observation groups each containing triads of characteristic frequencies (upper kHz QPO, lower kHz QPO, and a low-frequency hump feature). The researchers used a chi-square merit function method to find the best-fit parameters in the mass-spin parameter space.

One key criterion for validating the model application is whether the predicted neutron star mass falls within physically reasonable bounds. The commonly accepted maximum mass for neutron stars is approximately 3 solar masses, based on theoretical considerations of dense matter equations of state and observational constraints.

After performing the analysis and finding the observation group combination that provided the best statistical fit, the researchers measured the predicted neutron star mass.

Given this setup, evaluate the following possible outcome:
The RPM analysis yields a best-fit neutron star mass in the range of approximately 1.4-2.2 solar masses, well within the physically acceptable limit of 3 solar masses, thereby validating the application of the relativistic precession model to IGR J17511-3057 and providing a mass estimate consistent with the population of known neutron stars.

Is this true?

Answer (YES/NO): NO